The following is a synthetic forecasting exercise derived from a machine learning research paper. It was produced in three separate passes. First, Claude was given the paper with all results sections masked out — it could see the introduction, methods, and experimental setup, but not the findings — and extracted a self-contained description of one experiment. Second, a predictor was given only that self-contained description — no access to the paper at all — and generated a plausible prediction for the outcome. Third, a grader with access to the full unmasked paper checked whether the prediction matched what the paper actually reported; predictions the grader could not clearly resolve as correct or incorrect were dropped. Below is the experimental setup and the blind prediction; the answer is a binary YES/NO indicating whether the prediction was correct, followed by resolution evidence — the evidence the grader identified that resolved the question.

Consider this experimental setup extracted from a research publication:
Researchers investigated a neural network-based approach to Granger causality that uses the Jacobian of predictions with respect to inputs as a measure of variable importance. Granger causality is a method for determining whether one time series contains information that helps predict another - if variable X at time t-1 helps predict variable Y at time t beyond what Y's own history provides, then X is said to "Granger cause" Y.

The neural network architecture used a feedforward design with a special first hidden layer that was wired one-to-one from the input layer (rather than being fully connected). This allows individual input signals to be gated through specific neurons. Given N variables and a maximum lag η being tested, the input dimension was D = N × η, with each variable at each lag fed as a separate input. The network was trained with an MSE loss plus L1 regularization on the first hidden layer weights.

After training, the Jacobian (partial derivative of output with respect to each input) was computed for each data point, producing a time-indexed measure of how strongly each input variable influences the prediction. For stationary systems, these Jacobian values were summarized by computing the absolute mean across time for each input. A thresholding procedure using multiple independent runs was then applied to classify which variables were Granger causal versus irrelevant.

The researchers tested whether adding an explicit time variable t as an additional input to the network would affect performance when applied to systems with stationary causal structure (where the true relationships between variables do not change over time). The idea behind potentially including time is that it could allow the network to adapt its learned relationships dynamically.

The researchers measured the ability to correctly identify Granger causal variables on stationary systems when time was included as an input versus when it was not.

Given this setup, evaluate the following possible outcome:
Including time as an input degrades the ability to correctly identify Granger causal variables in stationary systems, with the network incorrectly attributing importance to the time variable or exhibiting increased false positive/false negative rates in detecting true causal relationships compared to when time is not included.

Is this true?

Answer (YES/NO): YES